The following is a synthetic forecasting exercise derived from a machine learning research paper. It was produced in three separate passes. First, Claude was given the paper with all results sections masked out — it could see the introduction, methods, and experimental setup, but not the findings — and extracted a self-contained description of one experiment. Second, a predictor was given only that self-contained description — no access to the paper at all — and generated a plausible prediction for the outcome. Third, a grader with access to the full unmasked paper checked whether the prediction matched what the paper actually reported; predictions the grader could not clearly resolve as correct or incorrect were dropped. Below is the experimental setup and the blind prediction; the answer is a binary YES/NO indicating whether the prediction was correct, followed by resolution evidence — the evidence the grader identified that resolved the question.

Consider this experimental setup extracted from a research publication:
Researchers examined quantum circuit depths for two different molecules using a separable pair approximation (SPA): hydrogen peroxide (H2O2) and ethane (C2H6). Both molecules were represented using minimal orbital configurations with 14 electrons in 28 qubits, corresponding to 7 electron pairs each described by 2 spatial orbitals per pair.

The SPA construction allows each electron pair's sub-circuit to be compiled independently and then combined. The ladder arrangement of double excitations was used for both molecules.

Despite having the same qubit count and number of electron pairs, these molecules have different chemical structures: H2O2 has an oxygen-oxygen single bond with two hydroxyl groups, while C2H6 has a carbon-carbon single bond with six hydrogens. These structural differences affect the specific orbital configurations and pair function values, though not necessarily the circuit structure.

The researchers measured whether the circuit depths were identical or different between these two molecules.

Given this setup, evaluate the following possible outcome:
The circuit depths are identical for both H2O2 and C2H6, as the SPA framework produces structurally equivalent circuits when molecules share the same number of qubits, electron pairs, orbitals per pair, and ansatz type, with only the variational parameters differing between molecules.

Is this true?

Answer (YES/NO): YES